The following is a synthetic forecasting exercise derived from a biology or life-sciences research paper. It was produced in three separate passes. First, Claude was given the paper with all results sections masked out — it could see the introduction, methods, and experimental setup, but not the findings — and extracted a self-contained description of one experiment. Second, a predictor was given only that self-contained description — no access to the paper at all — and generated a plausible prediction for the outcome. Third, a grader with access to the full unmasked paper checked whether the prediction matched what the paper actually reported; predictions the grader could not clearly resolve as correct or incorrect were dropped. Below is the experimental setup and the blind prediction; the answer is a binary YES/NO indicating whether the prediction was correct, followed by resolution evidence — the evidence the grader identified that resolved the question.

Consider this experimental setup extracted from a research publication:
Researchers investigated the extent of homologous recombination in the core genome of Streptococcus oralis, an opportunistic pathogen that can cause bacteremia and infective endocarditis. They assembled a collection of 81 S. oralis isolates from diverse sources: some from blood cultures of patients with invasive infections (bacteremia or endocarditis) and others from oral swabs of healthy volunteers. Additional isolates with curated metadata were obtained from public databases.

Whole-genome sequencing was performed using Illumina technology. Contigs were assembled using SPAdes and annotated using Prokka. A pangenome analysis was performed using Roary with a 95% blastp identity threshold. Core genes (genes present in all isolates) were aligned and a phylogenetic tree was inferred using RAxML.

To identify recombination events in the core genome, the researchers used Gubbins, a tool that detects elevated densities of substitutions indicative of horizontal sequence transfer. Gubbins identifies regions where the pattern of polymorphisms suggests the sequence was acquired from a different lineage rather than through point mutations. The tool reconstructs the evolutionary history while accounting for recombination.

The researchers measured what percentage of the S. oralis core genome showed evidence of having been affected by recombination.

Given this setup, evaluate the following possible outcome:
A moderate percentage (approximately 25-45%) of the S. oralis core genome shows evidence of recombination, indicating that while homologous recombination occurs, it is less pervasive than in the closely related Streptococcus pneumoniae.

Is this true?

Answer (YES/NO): NO